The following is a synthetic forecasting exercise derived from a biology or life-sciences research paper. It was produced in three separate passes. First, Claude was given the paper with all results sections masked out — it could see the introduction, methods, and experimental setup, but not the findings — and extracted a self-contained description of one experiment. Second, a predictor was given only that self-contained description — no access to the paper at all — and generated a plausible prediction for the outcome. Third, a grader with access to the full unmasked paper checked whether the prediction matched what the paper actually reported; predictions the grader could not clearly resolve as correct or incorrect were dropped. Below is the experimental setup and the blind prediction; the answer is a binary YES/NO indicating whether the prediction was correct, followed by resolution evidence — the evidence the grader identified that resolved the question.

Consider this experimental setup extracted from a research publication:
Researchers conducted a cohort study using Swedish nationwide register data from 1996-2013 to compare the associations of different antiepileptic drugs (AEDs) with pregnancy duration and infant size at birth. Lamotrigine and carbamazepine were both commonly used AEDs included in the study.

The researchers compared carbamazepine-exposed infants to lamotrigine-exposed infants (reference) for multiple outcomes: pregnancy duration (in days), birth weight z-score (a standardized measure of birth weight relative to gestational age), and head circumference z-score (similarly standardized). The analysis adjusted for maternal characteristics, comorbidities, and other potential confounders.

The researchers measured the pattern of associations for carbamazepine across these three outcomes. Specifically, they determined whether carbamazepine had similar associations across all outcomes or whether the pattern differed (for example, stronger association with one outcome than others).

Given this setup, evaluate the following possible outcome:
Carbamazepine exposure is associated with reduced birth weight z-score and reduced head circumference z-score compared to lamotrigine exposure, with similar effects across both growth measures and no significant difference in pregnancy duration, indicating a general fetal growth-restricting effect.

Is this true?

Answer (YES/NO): NO